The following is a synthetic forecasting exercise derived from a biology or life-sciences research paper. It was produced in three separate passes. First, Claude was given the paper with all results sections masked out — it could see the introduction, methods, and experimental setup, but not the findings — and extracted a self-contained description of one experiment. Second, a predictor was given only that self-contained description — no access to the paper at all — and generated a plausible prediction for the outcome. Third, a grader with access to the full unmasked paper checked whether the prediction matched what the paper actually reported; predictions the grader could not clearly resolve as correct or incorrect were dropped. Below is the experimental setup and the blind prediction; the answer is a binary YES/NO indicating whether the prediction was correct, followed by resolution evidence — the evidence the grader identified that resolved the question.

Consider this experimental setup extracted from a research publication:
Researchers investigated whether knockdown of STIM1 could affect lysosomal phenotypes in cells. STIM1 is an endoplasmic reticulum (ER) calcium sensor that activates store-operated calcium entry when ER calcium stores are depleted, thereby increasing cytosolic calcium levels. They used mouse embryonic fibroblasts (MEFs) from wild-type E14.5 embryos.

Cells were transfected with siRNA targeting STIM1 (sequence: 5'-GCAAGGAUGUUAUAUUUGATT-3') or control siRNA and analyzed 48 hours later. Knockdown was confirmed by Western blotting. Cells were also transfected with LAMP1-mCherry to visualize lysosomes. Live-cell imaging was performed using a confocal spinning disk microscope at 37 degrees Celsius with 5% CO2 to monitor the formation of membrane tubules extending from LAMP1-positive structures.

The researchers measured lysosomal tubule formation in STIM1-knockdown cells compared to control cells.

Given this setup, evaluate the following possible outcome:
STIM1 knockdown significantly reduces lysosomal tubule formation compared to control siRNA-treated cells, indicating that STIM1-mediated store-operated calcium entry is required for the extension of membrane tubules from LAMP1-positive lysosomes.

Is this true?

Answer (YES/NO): NO